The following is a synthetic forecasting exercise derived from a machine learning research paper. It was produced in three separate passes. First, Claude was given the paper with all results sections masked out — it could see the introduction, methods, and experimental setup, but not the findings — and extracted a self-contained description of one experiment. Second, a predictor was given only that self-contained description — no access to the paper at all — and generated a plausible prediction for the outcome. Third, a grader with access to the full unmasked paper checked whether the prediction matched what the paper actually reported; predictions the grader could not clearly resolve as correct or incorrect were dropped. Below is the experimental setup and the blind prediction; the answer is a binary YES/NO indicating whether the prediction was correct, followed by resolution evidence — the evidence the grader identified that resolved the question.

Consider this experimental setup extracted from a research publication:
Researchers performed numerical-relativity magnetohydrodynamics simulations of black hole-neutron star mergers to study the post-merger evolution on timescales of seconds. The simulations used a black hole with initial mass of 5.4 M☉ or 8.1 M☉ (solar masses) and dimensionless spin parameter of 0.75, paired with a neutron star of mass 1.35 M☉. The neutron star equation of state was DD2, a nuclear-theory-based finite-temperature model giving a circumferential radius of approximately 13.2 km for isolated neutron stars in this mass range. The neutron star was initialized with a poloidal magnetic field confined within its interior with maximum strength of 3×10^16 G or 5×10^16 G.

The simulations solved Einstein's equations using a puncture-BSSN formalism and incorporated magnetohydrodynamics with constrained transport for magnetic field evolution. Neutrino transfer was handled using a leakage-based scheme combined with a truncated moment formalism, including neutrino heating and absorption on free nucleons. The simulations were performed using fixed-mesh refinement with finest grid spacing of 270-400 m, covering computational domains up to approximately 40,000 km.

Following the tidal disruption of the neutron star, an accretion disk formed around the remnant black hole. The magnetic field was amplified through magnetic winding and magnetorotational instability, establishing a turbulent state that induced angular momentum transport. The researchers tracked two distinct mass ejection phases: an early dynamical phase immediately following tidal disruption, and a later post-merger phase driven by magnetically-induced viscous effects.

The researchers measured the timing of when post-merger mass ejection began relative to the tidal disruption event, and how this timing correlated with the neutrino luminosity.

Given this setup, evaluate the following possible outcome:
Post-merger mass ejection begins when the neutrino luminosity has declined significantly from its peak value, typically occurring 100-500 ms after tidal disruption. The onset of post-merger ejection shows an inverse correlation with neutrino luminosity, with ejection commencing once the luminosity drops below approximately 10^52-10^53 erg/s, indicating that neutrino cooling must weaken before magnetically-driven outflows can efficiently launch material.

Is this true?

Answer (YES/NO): NO